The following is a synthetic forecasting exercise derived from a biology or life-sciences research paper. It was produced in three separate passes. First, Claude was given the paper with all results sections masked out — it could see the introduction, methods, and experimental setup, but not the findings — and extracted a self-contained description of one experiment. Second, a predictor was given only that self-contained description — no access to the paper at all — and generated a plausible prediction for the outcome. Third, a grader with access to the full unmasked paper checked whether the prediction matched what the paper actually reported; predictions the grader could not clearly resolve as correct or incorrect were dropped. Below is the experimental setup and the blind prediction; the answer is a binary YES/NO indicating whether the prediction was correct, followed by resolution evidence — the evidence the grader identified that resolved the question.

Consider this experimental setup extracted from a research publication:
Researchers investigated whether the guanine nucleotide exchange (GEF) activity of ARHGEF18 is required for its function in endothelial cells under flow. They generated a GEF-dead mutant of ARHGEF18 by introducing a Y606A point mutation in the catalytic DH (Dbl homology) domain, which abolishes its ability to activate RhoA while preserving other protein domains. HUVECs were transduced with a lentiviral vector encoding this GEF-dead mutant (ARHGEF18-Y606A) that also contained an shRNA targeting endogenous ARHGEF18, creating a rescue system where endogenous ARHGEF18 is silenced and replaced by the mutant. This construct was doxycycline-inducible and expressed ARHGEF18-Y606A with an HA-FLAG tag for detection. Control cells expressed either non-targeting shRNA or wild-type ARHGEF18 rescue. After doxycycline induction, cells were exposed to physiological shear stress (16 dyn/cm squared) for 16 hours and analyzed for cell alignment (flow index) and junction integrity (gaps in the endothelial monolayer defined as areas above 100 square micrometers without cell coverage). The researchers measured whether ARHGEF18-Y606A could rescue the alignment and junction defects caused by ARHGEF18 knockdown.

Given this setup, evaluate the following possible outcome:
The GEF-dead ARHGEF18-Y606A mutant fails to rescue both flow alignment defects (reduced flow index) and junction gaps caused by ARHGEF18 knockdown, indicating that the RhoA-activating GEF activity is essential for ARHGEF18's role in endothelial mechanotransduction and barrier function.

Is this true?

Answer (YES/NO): NO